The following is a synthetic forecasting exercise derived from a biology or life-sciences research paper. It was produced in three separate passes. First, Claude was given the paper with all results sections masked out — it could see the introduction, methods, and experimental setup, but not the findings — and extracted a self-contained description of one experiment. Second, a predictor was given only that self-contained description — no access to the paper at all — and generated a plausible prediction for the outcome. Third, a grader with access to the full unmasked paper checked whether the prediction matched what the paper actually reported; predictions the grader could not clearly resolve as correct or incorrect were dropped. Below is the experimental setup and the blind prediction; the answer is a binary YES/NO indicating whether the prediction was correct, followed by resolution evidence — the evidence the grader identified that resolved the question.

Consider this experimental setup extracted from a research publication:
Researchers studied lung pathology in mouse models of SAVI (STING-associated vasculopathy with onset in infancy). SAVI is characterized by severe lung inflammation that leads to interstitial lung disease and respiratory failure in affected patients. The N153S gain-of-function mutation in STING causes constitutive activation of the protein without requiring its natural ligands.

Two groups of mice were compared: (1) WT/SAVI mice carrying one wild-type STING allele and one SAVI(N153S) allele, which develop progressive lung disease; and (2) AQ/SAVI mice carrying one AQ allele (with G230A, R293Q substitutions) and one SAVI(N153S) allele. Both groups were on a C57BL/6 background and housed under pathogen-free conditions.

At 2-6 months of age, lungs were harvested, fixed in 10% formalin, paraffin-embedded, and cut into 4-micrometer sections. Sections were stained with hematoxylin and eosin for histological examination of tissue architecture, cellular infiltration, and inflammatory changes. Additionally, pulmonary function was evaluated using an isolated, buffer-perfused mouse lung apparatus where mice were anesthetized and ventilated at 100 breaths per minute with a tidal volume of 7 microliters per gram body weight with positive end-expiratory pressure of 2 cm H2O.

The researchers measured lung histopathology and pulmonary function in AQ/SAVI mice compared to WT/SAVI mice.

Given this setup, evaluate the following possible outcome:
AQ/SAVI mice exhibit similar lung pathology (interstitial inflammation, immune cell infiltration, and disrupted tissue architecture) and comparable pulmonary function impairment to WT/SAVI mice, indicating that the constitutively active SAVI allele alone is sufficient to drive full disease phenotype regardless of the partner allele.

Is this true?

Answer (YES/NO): NO